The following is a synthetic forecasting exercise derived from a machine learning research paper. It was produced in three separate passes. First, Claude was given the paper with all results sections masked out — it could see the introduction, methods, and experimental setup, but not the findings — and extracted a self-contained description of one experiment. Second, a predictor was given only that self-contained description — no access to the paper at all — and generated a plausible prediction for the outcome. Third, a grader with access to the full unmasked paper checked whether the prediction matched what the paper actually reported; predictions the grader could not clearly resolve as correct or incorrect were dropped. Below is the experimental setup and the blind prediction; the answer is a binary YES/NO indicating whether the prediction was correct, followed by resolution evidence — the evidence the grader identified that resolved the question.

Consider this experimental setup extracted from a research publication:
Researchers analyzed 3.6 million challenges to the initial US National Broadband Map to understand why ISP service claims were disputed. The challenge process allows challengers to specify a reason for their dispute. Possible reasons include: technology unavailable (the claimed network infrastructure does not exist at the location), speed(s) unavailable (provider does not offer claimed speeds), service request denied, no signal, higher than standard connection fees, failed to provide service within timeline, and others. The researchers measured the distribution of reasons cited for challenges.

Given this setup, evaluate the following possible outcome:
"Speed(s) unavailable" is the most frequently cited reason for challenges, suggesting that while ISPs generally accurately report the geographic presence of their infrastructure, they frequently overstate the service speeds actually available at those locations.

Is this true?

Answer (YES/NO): NO